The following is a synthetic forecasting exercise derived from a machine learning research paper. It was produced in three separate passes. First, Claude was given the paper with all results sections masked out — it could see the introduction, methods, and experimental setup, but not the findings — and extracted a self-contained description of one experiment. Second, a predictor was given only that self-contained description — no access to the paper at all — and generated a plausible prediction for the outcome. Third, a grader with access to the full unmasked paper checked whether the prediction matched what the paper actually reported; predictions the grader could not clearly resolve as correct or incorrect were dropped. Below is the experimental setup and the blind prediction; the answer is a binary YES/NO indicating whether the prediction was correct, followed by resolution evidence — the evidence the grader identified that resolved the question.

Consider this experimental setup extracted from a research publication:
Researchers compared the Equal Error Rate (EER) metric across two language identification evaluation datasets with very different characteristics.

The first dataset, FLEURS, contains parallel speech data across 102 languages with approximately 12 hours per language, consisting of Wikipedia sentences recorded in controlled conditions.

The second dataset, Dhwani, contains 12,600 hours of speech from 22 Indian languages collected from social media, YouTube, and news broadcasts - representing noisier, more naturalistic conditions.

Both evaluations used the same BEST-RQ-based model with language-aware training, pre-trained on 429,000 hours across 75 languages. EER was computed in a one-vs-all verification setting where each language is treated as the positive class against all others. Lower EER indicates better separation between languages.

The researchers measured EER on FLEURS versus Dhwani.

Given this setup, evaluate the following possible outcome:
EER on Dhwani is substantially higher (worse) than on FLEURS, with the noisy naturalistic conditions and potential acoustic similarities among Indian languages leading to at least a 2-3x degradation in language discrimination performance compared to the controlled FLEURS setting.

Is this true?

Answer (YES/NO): YES